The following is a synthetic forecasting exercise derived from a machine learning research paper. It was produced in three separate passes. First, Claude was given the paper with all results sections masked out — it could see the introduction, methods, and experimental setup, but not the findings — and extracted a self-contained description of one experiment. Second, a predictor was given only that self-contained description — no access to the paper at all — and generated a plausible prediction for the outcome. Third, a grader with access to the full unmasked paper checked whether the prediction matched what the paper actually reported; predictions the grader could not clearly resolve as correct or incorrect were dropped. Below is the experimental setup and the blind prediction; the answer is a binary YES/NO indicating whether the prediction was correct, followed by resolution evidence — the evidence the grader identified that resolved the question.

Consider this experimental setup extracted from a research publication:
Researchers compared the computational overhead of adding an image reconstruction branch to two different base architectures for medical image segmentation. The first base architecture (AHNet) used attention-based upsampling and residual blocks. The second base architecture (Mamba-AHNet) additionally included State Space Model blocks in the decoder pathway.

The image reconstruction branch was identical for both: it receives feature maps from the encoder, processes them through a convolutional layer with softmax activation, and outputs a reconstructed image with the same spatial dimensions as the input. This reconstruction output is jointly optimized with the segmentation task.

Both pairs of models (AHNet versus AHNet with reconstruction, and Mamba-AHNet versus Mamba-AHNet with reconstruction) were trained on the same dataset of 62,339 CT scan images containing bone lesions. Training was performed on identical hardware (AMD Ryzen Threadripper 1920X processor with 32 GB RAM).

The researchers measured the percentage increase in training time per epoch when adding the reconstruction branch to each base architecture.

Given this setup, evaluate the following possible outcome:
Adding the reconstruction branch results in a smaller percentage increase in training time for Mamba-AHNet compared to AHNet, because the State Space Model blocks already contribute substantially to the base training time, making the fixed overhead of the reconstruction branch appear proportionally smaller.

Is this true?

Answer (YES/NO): NO